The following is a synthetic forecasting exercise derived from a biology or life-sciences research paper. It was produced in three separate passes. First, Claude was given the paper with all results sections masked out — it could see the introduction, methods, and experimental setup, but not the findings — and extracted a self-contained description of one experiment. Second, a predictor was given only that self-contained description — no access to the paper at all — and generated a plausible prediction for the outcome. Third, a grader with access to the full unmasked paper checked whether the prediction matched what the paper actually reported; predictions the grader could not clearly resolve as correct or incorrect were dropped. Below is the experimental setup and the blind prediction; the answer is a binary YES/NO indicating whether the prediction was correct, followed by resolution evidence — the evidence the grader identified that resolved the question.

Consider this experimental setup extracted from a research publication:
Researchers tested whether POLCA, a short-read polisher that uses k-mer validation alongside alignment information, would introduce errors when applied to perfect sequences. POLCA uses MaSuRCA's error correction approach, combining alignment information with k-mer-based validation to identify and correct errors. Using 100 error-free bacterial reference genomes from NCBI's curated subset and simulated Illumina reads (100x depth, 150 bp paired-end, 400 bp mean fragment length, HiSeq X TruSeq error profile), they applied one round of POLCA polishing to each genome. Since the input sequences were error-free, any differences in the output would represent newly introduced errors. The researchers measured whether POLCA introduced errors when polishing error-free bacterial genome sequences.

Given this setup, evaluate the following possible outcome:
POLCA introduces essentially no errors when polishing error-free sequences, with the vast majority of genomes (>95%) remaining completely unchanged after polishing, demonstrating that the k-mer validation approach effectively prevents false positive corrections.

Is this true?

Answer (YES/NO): YES